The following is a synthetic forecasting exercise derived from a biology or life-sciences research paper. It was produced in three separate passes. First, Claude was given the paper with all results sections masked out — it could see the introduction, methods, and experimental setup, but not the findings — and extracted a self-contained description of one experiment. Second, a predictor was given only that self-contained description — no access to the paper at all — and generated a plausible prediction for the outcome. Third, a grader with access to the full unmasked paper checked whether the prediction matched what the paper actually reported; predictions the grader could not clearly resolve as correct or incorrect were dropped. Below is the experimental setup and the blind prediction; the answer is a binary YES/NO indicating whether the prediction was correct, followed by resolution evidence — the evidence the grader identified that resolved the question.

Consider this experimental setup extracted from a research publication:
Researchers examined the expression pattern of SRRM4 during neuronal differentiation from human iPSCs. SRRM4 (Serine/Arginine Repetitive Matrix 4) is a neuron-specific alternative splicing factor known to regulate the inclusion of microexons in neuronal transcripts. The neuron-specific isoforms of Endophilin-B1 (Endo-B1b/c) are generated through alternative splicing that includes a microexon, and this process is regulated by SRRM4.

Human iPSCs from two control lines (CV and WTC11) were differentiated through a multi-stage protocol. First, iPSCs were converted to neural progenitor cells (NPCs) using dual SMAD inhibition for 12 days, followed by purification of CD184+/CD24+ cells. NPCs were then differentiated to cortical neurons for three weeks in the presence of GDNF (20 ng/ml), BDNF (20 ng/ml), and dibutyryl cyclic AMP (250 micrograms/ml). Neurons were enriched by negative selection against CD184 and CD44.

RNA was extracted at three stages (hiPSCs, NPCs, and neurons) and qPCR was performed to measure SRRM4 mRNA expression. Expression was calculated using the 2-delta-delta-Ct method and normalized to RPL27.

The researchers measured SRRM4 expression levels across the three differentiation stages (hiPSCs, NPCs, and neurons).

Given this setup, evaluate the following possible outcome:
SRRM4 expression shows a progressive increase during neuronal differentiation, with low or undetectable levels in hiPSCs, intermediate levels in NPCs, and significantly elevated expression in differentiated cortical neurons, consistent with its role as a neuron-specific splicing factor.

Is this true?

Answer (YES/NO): NO